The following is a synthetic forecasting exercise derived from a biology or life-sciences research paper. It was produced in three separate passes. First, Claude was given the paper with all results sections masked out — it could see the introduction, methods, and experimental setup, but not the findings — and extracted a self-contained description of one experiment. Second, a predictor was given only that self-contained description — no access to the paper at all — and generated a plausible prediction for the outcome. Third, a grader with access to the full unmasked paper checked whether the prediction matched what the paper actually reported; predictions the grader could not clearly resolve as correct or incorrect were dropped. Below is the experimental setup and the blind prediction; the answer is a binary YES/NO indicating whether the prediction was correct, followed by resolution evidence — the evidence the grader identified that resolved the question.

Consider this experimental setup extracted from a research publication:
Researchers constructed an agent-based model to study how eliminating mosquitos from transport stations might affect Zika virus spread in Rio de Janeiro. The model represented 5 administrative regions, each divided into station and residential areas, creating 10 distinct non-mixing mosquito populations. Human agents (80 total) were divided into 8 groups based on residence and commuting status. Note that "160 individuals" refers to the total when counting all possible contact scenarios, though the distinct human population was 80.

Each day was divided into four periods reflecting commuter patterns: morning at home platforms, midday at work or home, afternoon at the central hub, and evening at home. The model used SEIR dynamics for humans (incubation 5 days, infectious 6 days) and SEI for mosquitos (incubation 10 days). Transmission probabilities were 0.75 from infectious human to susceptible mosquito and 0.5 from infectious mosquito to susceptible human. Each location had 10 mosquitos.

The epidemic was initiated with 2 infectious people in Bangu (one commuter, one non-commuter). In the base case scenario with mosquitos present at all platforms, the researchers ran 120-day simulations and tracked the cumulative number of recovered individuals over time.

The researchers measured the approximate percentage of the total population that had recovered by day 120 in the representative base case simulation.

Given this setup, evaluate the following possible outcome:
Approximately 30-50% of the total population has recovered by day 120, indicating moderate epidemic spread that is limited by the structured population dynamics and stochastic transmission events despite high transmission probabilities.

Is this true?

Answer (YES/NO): NO